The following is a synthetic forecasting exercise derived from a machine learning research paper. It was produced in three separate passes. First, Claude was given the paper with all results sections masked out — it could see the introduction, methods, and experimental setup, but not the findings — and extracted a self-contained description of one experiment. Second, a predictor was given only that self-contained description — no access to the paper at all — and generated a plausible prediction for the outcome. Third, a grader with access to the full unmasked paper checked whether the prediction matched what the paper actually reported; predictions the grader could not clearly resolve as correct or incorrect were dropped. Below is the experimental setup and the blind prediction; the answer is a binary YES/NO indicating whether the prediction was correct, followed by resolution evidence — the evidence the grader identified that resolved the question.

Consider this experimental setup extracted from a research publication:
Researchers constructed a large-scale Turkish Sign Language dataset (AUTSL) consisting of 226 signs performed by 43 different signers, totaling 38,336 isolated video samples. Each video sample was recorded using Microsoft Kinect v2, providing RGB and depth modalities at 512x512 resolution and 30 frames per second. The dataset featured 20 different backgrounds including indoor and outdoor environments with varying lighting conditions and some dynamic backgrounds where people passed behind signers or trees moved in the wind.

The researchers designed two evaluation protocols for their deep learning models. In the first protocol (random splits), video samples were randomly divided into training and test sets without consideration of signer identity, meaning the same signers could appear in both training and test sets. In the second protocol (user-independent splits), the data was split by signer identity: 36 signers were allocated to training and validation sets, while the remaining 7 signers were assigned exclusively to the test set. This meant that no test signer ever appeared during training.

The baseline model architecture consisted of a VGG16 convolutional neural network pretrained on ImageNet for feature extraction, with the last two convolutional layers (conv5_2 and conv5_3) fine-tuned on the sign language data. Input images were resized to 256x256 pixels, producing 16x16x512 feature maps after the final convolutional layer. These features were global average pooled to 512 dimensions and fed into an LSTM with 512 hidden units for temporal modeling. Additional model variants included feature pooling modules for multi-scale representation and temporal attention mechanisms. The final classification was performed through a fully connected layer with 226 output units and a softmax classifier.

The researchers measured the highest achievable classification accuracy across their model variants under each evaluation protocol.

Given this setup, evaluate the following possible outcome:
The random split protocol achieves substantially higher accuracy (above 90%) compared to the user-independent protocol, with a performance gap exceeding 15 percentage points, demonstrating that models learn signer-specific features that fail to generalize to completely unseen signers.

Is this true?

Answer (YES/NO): YES